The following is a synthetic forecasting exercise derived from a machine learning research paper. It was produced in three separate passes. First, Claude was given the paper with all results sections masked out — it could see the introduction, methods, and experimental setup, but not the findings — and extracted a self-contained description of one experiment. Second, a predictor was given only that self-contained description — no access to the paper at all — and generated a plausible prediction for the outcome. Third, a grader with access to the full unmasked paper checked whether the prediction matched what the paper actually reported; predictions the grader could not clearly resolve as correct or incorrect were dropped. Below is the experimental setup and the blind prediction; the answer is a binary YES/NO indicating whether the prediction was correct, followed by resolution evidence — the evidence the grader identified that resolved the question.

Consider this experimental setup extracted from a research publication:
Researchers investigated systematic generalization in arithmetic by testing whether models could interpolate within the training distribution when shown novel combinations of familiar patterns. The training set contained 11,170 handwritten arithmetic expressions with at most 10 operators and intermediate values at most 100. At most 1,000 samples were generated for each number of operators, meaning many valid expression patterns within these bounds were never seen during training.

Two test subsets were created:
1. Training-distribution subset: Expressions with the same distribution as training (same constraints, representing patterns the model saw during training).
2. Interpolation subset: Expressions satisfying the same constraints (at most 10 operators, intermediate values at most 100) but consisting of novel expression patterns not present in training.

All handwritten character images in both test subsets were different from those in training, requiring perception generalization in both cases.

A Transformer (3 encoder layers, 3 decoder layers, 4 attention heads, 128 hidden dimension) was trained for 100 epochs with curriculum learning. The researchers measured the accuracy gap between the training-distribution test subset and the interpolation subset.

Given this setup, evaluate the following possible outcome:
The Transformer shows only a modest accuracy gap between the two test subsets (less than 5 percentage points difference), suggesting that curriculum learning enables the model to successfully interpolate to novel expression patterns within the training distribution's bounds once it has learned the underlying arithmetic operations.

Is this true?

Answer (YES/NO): NO